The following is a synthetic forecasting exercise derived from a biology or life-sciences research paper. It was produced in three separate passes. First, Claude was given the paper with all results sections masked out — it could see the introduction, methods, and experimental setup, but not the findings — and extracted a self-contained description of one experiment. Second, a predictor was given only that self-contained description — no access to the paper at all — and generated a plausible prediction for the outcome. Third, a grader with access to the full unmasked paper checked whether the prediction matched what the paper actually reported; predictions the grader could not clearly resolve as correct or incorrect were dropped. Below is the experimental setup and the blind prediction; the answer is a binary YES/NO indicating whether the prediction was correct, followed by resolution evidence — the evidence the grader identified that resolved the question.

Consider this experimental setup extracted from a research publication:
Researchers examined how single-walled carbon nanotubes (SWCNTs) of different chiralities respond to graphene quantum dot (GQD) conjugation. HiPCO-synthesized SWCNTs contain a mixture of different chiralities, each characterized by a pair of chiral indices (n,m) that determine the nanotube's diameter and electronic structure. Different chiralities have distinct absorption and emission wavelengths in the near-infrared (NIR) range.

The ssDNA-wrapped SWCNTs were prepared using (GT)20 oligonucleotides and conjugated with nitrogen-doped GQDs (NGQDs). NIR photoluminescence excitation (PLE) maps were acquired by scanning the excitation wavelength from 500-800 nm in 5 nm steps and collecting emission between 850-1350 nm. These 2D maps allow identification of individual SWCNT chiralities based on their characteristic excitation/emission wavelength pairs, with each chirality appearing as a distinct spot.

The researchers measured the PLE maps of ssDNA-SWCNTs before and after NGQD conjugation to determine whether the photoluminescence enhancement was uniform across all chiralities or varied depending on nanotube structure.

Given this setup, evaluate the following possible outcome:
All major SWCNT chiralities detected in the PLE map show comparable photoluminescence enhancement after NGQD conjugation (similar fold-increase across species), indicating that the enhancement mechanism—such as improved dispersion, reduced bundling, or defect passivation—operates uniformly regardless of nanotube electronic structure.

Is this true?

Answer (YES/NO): NO